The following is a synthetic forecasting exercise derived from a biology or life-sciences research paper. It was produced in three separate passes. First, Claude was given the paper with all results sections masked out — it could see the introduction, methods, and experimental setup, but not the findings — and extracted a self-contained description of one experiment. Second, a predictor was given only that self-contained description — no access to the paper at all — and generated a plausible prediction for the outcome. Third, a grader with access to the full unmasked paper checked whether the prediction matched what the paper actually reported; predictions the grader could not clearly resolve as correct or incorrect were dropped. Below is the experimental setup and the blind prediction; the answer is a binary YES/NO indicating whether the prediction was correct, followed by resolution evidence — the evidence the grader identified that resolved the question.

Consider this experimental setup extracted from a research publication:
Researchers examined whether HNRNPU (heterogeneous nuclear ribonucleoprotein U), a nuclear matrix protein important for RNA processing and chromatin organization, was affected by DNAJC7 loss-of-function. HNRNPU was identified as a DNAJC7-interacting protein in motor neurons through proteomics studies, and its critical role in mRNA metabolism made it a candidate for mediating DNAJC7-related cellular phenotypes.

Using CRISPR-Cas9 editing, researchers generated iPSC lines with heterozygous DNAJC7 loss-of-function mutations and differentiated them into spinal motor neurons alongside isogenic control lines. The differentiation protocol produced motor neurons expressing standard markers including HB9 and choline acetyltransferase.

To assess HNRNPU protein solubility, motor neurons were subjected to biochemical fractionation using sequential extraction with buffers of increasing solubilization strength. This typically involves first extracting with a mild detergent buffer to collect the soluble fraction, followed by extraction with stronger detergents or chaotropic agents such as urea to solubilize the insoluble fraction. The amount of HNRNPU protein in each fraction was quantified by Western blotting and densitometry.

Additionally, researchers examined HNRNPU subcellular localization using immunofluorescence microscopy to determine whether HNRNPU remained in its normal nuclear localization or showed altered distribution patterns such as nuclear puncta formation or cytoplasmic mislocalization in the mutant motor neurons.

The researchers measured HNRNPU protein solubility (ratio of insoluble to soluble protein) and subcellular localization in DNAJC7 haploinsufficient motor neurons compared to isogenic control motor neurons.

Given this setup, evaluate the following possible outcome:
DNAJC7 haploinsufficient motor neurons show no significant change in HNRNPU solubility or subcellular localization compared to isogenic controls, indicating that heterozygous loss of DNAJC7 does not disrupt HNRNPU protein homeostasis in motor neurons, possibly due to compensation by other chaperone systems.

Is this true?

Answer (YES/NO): NO